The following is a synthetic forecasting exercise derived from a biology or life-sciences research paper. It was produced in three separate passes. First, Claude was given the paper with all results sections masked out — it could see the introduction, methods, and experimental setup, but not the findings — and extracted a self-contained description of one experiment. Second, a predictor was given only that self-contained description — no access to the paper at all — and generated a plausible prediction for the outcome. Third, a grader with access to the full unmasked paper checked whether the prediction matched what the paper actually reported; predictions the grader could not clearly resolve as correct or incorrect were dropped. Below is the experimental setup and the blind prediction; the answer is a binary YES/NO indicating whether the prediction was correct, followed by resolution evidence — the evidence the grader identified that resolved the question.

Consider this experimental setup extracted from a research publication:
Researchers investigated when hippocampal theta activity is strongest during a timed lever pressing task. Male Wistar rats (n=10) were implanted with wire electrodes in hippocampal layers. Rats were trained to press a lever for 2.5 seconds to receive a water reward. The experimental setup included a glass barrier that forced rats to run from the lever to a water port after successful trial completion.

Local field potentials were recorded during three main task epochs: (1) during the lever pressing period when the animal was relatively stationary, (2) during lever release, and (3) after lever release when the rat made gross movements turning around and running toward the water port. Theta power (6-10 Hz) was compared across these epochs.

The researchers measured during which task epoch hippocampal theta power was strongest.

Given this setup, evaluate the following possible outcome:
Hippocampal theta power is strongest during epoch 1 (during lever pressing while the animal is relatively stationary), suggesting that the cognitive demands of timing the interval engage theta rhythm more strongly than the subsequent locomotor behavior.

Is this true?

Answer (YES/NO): NO